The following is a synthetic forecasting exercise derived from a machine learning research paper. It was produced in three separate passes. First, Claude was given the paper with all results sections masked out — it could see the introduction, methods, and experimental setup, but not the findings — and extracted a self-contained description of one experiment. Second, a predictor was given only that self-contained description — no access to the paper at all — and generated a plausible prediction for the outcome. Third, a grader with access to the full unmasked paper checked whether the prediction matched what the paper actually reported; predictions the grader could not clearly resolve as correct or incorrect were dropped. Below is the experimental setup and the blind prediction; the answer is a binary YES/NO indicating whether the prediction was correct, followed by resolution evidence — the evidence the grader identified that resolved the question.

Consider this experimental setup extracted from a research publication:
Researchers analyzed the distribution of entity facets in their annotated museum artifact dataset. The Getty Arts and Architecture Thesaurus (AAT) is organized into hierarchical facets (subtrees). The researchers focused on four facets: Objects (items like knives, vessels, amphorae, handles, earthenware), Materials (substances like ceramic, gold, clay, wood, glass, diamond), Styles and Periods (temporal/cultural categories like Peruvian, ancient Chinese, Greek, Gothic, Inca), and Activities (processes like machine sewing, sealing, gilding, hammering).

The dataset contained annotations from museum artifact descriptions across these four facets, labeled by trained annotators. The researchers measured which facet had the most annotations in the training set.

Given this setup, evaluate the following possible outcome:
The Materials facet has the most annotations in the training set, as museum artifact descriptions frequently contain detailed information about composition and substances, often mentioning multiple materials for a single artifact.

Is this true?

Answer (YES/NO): NO